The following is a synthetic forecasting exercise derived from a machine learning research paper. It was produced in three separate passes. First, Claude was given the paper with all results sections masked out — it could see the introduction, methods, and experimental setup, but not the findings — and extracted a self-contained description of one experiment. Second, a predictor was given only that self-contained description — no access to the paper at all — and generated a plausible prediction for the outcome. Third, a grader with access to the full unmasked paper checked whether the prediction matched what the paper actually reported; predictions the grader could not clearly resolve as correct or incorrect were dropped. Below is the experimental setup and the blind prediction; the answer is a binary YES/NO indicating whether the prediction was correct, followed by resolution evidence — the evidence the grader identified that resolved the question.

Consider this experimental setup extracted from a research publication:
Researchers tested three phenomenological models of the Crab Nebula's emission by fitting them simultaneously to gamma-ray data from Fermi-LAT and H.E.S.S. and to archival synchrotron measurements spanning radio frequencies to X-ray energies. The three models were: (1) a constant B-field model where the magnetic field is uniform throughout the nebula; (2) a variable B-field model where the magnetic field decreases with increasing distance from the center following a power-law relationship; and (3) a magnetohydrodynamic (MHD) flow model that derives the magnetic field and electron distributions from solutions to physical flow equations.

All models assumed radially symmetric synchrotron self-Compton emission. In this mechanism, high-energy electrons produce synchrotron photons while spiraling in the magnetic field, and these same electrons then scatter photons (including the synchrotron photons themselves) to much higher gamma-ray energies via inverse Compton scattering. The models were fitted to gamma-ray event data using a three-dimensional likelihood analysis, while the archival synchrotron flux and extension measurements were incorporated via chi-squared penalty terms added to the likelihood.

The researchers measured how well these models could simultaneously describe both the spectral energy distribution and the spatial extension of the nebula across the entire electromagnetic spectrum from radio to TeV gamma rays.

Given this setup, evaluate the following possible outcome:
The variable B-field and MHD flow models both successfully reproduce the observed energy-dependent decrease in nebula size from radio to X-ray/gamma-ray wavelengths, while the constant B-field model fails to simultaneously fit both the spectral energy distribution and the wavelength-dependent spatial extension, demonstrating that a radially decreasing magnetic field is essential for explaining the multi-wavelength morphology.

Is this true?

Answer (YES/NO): NO